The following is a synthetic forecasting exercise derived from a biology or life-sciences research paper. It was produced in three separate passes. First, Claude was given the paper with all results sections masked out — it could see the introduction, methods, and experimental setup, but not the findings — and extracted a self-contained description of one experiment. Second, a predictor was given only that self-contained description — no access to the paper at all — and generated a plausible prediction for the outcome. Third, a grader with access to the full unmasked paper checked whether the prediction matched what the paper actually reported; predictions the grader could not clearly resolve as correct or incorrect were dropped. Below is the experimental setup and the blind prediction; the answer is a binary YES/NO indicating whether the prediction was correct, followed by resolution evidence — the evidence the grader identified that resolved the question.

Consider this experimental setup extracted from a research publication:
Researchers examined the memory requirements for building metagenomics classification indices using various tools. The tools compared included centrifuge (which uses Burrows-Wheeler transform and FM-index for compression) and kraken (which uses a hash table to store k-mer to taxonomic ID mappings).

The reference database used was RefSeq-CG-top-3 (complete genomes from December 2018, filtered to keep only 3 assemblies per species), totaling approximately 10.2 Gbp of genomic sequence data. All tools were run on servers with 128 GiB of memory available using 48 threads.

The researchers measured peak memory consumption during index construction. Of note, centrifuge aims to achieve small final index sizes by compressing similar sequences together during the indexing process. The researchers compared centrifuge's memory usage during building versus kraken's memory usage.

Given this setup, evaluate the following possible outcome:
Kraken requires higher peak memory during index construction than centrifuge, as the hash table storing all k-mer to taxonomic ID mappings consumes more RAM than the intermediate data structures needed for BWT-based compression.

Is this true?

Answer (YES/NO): NO